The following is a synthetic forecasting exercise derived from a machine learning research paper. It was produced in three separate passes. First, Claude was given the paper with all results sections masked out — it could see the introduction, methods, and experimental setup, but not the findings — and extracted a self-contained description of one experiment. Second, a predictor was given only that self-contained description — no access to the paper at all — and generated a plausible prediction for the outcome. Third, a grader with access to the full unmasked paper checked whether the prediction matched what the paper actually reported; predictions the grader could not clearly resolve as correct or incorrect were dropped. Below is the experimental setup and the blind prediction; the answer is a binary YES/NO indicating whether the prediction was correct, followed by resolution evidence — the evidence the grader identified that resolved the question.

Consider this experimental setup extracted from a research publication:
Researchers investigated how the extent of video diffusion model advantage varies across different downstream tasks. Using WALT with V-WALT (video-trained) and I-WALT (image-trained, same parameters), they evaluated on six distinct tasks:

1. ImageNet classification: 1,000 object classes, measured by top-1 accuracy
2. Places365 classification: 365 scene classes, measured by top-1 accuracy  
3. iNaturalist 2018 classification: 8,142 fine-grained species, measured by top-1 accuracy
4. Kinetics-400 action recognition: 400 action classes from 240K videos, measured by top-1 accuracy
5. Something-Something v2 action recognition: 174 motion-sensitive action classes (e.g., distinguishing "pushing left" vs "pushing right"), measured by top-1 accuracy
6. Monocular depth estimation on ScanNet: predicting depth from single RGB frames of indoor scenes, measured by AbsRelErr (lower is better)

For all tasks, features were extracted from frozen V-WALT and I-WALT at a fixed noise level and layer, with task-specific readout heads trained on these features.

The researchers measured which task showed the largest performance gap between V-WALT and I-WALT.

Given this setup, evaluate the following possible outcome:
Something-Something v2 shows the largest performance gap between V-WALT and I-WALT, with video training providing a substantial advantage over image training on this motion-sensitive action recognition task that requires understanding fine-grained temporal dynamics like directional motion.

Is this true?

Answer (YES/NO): NO